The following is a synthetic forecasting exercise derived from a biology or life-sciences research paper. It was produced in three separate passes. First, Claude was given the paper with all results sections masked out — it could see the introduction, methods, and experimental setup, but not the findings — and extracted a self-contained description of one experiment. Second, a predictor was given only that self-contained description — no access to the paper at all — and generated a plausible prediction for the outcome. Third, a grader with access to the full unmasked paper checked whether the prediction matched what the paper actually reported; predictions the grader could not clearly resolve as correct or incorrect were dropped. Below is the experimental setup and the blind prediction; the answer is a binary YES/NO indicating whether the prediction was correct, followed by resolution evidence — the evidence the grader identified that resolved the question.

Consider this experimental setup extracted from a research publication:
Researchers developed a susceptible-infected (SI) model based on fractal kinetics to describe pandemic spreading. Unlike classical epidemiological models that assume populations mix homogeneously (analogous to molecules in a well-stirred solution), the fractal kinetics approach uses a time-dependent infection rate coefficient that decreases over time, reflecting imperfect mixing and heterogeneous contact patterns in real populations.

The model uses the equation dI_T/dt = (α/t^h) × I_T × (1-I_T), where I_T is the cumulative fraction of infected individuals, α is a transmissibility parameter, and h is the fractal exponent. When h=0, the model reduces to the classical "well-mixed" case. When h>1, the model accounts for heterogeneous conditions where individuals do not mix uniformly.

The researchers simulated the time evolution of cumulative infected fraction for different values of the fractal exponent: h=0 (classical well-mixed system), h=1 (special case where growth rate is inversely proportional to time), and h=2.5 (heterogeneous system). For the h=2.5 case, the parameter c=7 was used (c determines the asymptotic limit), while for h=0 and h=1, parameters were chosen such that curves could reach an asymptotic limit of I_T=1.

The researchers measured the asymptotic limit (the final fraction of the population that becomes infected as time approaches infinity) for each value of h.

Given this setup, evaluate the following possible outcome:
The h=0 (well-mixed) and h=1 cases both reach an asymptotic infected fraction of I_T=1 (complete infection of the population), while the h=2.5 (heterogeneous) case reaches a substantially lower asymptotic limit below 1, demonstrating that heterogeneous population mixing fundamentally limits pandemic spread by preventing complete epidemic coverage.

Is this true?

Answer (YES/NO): YES